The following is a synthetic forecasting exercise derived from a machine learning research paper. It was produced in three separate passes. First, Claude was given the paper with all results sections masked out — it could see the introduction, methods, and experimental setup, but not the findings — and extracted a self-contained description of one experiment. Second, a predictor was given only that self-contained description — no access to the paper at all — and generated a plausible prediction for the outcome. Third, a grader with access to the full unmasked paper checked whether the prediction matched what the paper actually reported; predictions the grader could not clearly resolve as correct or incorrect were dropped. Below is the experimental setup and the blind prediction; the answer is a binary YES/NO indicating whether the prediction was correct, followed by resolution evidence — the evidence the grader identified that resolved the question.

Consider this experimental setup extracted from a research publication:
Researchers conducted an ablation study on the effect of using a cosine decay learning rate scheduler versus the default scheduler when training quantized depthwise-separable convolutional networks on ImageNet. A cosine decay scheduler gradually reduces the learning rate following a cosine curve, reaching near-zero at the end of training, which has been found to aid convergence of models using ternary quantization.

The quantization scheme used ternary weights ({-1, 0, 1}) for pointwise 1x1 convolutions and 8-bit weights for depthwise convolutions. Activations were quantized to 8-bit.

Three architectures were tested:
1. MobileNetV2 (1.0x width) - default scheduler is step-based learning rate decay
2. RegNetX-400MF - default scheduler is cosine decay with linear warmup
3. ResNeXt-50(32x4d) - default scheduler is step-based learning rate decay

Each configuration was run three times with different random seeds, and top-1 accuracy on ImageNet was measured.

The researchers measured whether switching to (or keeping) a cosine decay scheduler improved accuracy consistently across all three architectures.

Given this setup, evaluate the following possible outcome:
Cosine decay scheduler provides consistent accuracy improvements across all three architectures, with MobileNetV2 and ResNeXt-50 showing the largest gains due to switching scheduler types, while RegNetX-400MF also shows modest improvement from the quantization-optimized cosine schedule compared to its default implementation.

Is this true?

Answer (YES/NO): NO